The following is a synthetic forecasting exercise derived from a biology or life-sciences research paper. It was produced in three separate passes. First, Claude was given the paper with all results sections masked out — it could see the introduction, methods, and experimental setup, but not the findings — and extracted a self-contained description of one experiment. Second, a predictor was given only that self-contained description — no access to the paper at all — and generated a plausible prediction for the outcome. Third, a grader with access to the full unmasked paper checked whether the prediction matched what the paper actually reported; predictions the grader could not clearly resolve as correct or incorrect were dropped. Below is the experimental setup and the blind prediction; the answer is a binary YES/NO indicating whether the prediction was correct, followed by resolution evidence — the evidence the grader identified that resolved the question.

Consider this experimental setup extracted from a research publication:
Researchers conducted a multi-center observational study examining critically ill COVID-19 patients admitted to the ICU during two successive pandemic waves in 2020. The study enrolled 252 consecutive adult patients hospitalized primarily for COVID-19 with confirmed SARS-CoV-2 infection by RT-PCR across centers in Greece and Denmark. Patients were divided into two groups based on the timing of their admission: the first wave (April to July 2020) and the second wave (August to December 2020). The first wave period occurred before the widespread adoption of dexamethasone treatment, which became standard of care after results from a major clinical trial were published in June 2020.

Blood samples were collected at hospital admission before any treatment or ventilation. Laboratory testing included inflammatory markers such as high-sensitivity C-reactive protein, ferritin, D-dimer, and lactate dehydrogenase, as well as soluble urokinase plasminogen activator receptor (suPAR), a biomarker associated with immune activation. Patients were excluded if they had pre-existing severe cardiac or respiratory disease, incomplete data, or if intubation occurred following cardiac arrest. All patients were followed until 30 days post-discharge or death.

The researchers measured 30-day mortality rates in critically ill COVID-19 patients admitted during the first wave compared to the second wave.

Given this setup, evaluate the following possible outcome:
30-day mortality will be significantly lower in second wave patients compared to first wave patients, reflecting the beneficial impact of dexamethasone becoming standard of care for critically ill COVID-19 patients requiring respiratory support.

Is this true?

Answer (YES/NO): NO